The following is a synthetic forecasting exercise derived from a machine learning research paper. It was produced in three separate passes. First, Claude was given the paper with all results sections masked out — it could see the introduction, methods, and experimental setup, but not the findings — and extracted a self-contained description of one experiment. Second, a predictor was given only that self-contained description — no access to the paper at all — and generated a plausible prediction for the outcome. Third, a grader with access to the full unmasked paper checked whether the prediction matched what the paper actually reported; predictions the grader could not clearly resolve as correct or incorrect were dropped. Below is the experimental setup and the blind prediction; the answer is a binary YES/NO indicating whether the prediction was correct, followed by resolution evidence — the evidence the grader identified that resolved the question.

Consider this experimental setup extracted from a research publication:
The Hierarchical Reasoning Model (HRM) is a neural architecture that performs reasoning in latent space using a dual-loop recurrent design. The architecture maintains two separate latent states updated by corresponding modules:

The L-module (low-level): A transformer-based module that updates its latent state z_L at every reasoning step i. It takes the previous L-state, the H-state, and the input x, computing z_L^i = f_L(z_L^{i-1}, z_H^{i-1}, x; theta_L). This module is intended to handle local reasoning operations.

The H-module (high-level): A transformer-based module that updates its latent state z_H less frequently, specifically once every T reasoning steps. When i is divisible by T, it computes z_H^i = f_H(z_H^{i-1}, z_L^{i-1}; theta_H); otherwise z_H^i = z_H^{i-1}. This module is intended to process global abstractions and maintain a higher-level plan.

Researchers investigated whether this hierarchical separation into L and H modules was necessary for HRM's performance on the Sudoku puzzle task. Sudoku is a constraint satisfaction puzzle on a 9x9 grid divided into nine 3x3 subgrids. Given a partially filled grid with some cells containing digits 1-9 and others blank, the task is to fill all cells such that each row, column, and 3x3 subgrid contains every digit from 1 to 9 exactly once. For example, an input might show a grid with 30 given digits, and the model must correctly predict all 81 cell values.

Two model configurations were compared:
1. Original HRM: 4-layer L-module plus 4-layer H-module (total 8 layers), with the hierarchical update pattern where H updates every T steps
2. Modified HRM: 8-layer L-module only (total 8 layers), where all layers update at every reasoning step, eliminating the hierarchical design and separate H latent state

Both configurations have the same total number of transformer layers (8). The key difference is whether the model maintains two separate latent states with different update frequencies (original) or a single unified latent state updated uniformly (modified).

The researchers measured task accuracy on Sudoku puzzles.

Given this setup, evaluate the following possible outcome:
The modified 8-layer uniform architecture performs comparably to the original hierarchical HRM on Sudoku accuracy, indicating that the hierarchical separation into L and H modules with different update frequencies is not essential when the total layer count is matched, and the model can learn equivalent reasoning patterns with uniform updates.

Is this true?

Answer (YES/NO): YES